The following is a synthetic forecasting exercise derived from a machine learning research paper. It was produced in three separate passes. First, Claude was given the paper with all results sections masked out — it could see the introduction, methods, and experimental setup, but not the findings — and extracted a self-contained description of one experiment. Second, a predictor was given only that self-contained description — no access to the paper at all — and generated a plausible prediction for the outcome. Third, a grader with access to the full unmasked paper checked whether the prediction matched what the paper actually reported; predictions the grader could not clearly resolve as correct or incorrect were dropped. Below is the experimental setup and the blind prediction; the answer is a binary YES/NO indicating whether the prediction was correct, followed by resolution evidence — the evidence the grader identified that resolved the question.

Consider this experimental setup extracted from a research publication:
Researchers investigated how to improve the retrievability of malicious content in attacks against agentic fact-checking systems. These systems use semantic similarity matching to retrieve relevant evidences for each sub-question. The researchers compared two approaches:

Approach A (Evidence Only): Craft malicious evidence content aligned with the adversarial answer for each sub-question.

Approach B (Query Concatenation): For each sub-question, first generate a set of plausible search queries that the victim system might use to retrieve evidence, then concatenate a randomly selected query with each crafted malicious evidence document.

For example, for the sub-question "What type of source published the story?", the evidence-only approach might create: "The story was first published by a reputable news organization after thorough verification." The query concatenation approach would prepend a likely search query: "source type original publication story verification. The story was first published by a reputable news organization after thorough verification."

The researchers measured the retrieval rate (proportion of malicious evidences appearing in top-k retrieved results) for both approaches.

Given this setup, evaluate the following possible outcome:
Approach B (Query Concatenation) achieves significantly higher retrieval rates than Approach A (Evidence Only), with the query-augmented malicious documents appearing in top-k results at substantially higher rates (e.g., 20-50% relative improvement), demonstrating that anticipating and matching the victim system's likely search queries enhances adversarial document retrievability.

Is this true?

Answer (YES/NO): NO